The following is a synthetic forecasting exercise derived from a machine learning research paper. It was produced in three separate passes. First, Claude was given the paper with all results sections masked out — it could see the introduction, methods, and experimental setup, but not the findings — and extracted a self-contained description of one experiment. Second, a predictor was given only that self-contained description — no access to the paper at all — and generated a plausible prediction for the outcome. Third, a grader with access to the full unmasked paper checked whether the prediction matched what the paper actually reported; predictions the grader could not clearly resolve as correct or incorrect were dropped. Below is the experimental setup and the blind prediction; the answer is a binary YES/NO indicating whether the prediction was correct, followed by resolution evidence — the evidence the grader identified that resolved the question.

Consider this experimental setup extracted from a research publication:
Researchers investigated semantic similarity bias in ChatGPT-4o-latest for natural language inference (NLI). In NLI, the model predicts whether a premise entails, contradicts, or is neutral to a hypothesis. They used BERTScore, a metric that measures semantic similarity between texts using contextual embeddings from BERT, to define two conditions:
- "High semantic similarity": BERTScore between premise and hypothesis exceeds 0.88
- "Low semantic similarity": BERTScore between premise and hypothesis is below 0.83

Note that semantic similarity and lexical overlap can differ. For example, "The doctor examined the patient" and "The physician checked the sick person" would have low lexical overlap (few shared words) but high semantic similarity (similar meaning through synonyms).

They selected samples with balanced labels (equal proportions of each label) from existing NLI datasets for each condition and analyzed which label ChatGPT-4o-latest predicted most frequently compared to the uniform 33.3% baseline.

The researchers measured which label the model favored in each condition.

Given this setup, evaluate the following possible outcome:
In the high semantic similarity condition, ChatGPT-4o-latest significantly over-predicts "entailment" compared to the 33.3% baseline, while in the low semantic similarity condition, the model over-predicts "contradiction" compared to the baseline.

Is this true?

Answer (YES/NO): NO